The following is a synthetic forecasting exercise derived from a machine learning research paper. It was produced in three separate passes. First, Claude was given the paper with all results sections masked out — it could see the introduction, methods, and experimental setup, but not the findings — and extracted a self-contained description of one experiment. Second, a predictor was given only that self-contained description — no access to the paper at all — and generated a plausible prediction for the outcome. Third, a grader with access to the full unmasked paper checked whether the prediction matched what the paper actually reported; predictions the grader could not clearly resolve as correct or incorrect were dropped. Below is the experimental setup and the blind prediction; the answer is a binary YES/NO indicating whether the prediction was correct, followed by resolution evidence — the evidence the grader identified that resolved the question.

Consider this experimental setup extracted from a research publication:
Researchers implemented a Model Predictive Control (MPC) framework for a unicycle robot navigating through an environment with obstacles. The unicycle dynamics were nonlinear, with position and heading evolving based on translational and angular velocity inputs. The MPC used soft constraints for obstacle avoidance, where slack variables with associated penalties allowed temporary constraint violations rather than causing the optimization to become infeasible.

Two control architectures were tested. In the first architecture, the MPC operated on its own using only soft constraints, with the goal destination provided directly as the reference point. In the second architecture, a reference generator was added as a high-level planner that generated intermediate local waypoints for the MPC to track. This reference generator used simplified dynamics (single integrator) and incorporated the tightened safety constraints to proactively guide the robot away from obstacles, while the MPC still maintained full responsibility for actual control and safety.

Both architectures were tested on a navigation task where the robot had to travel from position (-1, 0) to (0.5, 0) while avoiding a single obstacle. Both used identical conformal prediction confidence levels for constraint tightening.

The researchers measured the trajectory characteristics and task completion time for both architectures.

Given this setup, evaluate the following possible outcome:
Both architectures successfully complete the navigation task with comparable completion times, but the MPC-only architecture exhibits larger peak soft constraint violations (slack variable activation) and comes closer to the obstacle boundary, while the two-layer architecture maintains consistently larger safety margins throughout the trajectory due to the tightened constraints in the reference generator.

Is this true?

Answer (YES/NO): NO